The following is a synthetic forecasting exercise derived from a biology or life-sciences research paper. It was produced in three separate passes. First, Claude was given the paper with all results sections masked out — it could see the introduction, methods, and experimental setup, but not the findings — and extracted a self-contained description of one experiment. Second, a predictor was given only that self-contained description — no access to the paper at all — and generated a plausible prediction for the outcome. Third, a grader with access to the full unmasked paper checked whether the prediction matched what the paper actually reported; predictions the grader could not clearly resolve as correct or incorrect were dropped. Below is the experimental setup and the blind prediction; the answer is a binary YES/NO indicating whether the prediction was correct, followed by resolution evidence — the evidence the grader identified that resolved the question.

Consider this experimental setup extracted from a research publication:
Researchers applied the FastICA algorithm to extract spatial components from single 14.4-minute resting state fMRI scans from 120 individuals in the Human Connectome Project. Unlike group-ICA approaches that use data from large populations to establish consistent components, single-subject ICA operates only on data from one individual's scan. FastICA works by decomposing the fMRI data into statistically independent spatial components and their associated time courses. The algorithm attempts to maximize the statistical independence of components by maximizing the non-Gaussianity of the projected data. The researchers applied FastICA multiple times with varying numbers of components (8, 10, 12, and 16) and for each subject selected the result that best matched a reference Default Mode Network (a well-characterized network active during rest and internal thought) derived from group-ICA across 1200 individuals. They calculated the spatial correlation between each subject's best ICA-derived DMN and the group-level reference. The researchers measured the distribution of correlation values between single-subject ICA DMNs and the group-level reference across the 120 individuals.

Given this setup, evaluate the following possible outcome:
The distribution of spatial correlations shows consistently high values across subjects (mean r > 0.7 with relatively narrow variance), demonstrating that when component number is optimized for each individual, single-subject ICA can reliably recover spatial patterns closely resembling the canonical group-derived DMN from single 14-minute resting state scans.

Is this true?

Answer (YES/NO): NO